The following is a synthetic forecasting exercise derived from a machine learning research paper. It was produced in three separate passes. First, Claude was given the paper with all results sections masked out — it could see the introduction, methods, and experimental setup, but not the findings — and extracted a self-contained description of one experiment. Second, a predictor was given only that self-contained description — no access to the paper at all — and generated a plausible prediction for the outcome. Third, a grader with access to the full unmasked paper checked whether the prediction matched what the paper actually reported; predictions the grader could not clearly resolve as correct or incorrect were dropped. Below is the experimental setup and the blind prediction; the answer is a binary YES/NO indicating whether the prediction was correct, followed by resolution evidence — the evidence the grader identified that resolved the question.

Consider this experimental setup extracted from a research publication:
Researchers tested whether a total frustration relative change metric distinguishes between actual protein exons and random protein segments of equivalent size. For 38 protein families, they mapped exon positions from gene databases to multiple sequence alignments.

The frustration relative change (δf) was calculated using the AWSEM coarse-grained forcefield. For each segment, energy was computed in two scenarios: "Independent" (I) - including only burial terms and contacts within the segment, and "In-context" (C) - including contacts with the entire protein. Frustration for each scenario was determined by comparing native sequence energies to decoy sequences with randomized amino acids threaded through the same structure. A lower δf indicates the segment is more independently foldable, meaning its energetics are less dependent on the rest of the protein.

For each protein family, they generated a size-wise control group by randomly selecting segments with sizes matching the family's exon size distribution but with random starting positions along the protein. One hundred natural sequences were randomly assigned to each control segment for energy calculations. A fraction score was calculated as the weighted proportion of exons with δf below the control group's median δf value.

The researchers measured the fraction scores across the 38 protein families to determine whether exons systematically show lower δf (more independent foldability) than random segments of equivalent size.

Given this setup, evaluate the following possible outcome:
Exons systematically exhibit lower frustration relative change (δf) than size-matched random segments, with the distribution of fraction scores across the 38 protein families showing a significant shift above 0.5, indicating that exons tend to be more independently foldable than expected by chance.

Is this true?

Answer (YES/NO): YES